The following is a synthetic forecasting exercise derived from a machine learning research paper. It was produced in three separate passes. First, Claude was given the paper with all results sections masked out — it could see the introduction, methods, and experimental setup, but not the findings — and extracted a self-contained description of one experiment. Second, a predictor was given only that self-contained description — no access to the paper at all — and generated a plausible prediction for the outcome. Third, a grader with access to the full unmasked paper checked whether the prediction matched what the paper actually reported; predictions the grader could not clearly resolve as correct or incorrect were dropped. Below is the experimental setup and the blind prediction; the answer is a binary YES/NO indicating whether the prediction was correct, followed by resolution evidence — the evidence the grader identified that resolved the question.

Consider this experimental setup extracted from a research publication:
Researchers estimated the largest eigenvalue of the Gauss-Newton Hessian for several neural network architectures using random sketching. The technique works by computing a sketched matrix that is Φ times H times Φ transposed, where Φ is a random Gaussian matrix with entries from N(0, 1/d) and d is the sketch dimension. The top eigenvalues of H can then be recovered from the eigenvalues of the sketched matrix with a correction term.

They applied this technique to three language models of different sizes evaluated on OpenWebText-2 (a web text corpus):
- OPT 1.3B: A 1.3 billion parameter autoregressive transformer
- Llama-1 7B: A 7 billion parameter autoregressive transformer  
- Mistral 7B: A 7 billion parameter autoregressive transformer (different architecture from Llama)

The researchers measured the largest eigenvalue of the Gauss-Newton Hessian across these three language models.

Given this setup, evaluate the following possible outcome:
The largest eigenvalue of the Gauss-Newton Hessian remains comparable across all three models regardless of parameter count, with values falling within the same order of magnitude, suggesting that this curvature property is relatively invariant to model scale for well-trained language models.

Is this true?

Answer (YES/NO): NO